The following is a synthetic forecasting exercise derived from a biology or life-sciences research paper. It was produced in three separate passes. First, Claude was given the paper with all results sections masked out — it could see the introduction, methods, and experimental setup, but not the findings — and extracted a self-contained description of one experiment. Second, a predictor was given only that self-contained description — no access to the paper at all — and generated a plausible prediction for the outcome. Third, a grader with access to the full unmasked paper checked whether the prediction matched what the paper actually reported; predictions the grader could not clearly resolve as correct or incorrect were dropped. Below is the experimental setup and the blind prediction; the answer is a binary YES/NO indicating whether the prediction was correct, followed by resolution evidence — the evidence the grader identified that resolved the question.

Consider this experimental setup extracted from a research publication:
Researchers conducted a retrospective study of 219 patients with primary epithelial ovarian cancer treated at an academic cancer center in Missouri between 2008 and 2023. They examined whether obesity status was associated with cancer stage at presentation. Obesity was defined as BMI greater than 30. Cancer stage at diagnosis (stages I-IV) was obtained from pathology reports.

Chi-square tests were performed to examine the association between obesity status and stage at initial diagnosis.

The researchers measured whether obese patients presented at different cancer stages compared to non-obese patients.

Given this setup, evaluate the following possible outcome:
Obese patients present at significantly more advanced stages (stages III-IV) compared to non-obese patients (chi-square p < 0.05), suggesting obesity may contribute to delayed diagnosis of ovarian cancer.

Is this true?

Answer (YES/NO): NO